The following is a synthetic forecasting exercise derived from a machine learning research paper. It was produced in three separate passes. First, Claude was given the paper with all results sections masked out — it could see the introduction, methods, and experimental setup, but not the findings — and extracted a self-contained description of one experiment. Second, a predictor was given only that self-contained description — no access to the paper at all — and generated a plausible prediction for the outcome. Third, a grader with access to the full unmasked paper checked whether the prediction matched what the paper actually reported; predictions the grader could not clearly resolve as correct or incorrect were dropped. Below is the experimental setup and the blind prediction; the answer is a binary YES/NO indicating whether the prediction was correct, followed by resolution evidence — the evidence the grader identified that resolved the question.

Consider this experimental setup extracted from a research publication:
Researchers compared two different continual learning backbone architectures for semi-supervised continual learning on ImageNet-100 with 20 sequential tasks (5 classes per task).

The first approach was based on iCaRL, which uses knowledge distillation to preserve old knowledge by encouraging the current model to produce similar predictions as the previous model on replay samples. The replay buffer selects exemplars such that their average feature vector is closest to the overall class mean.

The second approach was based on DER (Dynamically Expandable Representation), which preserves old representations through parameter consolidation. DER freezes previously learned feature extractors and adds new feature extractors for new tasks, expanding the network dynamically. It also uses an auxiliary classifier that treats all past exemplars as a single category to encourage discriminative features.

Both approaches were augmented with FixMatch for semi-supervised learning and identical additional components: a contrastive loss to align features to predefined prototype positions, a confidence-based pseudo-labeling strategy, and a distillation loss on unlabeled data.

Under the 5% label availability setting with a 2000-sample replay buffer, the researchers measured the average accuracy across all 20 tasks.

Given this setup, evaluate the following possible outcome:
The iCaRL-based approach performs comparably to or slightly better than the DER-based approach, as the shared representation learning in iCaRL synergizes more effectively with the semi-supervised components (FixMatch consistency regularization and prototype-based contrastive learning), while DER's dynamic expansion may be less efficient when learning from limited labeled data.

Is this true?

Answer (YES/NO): NO